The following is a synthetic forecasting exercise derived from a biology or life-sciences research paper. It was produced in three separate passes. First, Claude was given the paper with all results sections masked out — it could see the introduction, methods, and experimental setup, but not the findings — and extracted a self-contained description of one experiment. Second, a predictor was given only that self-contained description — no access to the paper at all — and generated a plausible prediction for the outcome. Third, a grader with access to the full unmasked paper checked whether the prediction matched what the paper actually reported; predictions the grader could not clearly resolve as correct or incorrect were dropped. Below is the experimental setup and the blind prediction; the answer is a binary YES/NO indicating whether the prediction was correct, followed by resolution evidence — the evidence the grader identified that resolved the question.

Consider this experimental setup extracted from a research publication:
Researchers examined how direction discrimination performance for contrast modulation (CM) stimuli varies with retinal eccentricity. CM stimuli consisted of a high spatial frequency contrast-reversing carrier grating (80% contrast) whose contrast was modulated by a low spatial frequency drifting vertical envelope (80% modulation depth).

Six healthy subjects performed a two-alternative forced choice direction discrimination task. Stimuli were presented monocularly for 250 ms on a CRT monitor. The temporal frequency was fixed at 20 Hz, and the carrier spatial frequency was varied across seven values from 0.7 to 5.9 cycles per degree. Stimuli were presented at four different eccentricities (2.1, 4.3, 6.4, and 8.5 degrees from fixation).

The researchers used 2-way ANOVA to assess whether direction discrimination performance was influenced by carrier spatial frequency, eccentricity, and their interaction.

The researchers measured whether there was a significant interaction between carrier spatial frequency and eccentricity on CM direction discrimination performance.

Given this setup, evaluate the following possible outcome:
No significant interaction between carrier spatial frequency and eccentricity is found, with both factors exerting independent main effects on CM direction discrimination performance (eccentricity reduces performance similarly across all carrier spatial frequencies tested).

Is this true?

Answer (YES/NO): NO